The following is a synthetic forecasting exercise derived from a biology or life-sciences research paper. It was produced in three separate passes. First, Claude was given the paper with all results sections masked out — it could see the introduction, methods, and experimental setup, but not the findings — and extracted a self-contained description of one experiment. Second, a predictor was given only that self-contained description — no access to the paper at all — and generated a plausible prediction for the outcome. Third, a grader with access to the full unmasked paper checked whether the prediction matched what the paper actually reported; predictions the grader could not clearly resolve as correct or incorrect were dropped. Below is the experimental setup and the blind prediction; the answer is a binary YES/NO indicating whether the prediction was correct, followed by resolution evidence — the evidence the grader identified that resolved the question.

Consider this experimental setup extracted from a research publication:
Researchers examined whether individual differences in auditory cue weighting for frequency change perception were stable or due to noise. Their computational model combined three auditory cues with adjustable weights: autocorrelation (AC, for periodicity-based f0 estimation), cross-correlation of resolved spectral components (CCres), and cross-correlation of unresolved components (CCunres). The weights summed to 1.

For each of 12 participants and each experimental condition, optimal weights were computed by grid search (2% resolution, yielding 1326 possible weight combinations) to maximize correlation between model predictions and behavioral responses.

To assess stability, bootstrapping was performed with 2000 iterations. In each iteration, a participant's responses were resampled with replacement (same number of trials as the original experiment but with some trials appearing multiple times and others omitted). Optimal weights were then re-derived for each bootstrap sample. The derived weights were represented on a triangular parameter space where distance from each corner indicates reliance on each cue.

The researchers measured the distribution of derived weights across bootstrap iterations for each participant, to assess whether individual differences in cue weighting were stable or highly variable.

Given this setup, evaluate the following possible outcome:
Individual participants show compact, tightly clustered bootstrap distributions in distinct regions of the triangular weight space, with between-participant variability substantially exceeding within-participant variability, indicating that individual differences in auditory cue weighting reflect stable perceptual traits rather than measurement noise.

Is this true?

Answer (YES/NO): YES